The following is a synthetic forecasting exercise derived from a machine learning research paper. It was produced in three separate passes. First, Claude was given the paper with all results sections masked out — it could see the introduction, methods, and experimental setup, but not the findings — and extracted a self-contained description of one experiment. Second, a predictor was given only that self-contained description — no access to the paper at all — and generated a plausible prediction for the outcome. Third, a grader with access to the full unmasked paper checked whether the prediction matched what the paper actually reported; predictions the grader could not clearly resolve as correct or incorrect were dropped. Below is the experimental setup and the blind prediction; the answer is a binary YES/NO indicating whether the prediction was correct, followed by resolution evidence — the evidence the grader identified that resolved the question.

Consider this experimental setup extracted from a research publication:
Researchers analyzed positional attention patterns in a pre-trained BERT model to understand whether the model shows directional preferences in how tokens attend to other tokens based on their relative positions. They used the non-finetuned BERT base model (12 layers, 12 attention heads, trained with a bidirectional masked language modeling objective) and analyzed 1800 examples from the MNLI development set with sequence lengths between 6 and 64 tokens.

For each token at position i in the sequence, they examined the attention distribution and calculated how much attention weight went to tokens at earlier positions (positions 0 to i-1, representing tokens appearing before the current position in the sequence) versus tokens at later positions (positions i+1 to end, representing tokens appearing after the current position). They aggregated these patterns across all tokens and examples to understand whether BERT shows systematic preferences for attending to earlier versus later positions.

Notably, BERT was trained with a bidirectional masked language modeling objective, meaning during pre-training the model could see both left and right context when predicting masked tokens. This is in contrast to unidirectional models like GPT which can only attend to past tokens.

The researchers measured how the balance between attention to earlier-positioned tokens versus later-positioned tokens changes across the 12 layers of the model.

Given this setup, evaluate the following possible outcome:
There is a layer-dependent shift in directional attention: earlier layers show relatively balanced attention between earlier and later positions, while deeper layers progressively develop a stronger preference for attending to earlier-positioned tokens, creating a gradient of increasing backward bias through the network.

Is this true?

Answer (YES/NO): NO